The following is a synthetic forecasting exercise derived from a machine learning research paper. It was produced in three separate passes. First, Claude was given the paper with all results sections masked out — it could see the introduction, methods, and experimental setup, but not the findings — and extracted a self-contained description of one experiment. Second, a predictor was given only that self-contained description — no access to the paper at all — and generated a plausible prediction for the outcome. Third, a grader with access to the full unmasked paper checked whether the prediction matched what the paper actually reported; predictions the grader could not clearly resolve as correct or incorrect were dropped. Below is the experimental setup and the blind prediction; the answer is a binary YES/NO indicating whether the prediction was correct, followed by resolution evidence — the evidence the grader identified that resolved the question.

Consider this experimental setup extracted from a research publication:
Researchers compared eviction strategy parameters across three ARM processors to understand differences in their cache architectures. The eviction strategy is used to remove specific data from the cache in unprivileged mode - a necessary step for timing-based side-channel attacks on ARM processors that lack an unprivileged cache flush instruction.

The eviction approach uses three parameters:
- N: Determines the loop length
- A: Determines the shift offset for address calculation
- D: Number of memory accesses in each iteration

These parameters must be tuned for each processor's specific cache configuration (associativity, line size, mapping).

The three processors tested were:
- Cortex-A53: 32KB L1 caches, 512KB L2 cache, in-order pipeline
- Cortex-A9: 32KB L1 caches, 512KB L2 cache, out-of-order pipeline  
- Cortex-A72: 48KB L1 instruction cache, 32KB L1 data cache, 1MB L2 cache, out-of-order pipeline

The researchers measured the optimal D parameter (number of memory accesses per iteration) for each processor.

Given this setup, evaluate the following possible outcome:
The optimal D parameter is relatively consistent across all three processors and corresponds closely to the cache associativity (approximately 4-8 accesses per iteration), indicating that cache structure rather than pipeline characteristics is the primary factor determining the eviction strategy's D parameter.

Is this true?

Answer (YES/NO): NO